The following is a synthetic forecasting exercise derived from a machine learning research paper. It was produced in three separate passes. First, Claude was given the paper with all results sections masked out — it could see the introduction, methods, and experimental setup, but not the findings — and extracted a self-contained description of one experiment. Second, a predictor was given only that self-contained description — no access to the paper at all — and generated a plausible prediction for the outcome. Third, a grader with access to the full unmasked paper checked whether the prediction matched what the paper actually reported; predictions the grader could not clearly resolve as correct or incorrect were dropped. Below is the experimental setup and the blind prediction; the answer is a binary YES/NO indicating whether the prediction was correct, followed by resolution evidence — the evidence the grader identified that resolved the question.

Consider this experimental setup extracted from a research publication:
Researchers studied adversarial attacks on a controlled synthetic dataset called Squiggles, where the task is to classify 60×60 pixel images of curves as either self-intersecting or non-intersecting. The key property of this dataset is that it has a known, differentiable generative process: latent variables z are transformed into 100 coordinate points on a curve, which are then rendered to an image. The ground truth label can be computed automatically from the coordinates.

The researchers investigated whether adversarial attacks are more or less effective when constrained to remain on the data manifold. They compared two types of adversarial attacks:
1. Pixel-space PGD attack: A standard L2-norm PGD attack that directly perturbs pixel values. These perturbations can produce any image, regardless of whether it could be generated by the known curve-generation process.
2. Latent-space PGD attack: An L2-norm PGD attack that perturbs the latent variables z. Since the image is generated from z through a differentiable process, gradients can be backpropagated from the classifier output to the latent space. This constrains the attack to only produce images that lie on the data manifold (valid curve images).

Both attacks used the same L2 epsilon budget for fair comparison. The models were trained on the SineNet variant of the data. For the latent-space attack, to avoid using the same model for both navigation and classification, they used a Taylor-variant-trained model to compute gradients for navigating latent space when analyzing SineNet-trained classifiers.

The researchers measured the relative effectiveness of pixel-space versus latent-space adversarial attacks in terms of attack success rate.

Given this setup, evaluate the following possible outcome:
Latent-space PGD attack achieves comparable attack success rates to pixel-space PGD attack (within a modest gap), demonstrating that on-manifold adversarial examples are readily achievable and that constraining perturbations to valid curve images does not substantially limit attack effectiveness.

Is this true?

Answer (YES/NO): NO